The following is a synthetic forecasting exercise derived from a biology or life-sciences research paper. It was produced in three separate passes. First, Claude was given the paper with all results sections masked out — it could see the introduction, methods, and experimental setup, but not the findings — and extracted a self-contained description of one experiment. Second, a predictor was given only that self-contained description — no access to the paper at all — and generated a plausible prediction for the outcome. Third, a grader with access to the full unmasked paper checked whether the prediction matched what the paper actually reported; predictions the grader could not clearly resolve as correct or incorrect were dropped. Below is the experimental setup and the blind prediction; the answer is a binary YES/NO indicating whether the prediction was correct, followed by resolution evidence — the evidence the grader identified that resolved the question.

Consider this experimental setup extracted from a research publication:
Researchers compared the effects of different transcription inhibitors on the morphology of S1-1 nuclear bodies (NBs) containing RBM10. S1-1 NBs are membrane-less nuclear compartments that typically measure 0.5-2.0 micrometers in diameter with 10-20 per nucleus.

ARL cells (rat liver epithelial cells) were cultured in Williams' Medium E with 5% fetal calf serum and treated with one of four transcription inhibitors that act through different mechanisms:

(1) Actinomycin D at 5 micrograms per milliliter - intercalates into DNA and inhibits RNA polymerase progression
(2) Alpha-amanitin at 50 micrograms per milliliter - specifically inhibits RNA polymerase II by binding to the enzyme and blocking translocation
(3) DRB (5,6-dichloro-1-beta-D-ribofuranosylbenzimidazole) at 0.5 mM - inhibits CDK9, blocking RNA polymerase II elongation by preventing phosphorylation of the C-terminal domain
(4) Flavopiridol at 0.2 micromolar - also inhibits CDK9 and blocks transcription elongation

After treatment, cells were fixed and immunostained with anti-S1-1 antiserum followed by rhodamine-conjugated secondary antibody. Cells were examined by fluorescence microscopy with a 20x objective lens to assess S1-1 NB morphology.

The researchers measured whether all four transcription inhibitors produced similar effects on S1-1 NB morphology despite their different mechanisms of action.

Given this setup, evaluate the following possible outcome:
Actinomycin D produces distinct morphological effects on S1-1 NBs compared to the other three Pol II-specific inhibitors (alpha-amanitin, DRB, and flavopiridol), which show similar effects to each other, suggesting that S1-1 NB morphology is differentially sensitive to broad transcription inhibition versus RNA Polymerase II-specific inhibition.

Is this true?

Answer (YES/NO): NO